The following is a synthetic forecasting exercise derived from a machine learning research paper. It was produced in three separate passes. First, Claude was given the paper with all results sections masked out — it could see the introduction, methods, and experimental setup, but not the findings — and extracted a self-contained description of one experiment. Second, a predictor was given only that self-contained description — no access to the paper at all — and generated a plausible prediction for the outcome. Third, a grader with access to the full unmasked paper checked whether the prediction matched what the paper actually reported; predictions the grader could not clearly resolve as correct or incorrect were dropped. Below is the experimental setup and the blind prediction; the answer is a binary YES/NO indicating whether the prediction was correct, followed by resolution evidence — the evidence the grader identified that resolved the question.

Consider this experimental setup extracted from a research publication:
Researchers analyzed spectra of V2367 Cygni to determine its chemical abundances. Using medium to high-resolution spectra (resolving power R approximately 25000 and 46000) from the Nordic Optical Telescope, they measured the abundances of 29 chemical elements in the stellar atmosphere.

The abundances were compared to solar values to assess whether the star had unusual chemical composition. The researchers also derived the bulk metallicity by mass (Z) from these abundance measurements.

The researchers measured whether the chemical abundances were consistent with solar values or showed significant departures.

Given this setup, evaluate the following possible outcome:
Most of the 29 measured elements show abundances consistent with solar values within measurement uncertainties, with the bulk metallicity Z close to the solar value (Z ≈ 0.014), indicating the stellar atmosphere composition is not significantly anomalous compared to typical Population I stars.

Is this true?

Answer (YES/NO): NO